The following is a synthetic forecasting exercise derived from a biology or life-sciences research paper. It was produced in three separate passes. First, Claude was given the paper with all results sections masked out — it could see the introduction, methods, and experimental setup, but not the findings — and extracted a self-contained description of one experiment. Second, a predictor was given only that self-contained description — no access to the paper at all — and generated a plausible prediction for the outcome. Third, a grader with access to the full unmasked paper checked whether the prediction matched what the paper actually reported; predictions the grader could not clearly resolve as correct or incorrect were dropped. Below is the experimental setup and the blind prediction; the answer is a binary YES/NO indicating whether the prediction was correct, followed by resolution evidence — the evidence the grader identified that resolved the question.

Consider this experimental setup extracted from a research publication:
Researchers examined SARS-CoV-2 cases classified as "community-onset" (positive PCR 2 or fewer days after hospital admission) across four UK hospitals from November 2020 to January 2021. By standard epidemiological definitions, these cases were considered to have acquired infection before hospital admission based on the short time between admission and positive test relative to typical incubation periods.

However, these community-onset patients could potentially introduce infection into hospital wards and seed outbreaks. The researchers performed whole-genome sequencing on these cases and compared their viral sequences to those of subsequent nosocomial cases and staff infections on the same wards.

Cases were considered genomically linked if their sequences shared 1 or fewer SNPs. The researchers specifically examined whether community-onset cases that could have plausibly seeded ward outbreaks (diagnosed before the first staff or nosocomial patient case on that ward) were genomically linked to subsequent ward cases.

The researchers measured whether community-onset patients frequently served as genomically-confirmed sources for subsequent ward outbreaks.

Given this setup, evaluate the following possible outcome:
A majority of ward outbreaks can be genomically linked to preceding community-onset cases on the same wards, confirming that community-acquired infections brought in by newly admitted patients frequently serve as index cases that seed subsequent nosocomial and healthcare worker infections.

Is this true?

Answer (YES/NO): NO